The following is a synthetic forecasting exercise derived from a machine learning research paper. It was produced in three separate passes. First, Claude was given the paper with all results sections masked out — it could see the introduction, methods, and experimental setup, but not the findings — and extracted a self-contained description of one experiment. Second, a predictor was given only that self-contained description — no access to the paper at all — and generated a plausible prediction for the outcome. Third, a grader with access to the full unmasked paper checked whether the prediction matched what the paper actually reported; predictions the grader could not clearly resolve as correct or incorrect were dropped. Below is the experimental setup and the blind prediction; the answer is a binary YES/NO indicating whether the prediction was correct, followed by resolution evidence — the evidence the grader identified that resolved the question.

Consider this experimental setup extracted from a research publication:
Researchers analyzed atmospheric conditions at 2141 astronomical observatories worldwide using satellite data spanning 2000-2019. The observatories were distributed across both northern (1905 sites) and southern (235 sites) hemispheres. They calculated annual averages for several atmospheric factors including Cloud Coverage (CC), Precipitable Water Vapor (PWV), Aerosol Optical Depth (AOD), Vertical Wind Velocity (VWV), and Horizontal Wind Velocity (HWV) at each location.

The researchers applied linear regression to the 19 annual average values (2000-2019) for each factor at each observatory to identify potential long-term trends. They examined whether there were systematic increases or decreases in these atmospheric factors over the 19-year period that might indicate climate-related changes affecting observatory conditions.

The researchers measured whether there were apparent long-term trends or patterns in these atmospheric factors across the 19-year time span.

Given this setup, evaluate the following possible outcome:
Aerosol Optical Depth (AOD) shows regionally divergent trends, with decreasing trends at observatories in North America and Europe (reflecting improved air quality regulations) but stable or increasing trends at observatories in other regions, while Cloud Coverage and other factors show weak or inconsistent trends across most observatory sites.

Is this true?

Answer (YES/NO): NO